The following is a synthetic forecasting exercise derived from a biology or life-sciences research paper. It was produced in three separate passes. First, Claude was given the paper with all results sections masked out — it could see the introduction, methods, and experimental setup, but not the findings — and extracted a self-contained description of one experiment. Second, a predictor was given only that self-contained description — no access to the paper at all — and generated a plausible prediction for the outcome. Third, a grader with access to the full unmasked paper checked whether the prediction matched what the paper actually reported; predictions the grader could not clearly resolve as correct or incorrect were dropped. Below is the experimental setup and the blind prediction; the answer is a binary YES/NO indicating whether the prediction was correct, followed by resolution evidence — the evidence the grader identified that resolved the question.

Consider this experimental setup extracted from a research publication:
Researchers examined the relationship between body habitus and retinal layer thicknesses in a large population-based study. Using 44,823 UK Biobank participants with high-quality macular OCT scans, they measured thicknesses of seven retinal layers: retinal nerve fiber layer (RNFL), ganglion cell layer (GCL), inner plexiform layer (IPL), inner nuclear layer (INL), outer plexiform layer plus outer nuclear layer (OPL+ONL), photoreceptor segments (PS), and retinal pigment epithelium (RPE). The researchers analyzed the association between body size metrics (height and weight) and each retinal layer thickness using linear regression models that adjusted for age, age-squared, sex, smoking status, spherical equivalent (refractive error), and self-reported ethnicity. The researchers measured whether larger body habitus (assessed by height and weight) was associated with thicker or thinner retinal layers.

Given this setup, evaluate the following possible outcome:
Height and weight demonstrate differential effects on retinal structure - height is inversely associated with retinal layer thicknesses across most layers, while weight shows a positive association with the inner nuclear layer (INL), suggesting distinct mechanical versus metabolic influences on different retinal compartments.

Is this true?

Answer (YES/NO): NO